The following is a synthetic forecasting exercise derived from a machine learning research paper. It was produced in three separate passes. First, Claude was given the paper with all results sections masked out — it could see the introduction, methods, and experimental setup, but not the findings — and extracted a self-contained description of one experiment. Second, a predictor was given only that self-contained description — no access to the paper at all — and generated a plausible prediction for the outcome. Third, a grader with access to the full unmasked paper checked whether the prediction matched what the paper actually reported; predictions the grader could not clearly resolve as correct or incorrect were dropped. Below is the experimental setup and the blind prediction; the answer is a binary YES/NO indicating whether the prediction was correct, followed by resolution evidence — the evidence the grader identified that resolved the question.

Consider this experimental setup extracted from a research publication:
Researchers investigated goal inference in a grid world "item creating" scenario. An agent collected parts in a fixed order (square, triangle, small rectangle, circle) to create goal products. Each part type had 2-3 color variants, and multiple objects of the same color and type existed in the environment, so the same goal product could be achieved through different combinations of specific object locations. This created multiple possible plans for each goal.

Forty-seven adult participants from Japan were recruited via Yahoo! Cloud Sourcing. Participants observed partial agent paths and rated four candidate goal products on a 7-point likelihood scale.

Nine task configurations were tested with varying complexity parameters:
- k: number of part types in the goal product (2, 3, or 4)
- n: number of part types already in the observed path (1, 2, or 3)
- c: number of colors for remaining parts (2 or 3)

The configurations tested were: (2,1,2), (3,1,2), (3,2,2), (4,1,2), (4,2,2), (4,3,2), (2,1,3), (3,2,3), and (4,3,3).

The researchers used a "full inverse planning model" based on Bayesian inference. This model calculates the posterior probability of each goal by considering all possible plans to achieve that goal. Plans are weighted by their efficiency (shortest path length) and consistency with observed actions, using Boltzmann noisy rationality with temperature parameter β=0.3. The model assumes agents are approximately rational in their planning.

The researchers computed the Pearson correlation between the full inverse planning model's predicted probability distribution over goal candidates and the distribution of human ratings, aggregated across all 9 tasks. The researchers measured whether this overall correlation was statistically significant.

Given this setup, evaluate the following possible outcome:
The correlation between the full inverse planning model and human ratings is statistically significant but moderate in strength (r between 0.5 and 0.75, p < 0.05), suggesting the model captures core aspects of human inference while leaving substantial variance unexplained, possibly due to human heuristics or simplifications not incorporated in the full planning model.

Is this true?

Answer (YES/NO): NO